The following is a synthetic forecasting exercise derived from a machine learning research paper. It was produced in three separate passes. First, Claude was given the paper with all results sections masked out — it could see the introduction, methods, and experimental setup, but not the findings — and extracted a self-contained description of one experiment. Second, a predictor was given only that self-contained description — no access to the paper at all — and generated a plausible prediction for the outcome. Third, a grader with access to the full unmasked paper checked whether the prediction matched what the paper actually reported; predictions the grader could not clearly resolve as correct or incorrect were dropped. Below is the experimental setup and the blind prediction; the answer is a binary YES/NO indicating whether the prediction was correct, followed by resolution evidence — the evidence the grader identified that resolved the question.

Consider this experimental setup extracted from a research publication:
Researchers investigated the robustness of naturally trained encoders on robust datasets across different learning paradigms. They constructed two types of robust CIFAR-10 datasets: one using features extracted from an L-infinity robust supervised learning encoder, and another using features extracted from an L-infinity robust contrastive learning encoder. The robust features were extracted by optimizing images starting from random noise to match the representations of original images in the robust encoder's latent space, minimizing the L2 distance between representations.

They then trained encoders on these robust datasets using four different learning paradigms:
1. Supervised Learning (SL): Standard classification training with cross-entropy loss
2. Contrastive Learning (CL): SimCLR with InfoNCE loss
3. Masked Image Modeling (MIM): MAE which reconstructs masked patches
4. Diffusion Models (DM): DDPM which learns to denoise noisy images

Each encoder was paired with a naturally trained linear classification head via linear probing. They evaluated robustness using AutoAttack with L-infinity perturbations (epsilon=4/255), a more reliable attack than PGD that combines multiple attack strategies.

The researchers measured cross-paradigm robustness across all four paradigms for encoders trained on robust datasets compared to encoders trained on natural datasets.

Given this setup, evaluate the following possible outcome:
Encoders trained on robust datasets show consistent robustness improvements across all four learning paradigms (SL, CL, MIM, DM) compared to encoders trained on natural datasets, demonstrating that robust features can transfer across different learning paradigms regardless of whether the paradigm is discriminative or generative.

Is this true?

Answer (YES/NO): NO